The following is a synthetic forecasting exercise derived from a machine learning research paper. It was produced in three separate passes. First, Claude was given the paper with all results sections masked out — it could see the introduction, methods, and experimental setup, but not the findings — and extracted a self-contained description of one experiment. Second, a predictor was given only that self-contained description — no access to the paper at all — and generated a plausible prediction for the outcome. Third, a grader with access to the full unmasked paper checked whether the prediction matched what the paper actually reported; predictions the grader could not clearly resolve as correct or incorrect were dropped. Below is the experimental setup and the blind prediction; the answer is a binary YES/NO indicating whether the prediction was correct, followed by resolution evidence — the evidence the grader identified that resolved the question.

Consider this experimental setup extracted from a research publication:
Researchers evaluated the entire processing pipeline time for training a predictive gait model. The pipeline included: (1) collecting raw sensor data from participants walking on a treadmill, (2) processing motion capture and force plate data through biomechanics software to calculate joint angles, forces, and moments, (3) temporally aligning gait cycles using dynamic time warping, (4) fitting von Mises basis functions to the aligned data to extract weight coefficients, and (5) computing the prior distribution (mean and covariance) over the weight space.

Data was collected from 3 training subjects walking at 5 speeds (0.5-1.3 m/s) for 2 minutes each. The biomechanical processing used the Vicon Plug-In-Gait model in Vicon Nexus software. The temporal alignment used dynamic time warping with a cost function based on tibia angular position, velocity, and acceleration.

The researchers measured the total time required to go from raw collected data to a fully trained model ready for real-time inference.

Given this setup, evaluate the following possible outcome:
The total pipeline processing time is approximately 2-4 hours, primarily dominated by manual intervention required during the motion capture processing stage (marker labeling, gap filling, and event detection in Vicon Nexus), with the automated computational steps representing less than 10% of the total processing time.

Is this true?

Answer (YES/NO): NO